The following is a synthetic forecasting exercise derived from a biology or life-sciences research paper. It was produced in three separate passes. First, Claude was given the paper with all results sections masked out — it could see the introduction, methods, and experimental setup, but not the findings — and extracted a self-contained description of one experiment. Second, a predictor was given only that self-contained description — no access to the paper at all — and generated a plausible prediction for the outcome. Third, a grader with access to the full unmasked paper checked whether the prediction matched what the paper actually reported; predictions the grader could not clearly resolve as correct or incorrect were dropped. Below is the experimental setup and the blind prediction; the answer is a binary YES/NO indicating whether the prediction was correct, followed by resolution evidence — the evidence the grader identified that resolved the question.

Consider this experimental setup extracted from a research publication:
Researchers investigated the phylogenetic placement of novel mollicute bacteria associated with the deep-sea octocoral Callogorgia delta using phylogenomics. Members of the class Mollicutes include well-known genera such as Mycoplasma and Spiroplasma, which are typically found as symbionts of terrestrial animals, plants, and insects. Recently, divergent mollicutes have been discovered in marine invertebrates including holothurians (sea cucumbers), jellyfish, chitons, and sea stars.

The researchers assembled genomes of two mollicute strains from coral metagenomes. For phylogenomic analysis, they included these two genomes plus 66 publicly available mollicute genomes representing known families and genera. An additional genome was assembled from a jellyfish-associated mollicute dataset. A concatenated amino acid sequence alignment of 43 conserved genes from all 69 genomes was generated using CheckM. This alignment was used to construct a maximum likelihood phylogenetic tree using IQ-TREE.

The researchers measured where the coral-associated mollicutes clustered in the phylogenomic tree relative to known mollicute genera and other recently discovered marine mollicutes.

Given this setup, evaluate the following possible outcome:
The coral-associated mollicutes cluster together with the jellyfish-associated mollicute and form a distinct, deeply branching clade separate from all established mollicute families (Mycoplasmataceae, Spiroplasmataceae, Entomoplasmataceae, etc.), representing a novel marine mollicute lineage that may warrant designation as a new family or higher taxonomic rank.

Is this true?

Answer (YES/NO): YES